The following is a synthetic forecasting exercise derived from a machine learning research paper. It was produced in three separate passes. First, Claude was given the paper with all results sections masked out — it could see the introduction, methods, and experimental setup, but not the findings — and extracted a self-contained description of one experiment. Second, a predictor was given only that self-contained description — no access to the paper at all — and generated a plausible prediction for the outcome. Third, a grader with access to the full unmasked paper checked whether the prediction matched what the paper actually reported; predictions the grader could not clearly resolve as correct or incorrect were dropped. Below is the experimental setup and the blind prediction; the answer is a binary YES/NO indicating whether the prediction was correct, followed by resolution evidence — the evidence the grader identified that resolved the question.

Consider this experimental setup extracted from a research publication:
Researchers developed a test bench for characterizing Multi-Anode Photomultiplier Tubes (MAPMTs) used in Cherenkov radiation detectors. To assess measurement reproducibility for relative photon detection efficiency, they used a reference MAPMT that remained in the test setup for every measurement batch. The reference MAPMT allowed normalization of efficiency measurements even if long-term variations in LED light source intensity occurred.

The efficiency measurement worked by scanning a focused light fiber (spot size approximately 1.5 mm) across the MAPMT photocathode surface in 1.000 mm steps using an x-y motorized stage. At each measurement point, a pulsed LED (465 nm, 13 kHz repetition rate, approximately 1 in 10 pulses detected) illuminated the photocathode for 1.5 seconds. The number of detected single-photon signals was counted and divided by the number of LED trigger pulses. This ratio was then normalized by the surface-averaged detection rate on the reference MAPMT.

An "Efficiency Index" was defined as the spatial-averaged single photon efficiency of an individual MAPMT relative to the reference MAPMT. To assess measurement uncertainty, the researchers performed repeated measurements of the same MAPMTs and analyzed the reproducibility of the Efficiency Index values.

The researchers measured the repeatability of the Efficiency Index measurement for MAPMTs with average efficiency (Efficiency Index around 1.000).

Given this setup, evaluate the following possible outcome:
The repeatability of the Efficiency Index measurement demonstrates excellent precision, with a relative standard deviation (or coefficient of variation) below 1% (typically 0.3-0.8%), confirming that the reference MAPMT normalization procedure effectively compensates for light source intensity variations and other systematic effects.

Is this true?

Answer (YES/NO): YES